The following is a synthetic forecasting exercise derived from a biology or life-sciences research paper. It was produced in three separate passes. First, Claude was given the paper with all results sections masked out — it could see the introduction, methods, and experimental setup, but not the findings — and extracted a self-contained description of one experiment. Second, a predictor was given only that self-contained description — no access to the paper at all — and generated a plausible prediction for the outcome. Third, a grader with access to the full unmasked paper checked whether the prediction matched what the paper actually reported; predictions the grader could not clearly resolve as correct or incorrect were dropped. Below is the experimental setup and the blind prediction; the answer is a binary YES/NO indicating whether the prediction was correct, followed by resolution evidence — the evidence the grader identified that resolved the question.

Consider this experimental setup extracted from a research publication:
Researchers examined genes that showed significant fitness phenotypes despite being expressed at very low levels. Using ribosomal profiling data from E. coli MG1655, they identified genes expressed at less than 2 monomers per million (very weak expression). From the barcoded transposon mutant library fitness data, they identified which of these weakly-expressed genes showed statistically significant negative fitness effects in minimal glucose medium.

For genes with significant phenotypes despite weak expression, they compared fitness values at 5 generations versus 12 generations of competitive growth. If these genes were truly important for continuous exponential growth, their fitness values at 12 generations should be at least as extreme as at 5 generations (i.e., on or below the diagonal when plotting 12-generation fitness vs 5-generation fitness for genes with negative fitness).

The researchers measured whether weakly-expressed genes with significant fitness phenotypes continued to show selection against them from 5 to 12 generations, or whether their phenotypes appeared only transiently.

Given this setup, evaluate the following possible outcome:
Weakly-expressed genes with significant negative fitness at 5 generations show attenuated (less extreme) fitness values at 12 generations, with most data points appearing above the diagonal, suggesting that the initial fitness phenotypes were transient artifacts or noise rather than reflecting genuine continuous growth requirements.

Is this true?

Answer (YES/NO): NO